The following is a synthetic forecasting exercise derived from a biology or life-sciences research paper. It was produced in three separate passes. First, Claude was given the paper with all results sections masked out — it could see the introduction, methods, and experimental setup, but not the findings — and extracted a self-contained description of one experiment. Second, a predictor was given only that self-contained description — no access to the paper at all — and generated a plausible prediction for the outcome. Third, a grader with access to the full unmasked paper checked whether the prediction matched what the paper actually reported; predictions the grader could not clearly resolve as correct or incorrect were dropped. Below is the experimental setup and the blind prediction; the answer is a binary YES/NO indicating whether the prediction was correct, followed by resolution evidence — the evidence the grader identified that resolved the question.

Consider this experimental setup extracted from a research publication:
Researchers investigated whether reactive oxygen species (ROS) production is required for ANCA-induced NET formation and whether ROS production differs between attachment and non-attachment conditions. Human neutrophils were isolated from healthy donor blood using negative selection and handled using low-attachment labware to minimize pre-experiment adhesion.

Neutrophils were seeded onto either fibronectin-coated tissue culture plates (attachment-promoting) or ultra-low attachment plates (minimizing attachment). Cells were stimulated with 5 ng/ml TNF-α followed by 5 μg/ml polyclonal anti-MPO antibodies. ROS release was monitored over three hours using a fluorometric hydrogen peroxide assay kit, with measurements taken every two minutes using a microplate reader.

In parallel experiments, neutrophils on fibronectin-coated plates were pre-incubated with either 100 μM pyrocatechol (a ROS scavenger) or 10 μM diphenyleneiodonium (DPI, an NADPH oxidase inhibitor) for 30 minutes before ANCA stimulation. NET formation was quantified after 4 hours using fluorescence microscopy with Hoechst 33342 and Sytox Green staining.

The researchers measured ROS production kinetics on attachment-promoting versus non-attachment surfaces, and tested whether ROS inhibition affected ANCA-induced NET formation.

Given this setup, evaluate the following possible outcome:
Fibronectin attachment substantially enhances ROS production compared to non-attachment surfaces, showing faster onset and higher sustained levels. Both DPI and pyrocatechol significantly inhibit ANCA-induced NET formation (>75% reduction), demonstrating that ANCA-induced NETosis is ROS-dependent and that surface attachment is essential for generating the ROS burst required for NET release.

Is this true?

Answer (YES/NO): YES